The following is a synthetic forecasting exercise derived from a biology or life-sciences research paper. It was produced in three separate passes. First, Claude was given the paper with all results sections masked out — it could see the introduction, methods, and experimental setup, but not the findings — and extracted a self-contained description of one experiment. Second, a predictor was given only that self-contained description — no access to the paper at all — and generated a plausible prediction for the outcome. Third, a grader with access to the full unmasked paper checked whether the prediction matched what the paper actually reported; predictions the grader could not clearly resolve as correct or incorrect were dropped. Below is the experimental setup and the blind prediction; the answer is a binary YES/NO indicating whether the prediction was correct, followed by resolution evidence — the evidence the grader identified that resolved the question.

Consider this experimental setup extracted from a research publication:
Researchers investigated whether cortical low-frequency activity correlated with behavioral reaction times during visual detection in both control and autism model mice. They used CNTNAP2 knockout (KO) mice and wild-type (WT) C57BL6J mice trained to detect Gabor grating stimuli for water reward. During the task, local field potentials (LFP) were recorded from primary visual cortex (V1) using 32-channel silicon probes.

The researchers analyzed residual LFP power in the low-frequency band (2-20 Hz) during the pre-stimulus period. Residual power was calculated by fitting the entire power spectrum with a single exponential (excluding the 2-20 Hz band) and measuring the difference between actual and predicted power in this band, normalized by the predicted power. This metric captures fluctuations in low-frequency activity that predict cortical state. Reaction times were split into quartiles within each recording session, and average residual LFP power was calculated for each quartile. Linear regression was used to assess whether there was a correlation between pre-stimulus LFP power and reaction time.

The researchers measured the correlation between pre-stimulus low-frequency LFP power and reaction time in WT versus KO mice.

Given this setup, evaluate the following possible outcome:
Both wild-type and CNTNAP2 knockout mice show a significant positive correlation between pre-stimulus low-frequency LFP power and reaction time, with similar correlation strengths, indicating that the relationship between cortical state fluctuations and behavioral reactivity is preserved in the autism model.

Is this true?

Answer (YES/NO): NO